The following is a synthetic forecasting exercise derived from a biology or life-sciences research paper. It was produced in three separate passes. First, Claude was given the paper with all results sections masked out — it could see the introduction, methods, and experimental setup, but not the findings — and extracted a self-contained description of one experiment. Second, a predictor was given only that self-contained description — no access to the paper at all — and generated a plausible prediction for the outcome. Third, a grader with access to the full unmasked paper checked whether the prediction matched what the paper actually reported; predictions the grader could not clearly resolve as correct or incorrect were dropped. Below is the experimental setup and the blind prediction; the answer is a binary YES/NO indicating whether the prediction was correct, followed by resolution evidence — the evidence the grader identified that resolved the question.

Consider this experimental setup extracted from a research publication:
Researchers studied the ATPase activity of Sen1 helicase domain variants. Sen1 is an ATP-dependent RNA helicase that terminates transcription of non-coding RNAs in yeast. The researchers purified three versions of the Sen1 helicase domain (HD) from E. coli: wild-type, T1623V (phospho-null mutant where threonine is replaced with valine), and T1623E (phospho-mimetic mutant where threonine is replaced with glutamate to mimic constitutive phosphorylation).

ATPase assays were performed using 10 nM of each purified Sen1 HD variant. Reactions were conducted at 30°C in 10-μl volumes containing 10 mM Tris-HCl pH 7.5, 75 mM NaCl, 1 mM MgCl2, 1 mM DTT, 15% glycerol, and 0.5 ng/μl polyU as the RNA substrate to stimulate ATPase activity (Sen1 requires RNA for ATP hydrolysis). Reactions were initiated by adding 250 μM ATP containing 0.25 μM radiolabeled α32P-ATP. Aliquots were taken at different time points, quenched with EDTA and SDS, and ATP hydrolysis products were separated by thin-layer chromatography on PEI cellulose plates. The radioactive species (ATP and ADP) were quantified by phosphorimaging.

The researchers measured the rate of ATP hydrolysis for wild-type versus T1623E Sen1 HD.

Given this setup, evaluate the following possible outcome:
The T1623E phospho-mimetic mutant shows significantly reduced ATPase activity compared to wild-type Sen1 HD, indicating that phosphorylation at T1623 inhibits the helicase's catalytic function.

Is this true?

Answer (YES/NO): YES